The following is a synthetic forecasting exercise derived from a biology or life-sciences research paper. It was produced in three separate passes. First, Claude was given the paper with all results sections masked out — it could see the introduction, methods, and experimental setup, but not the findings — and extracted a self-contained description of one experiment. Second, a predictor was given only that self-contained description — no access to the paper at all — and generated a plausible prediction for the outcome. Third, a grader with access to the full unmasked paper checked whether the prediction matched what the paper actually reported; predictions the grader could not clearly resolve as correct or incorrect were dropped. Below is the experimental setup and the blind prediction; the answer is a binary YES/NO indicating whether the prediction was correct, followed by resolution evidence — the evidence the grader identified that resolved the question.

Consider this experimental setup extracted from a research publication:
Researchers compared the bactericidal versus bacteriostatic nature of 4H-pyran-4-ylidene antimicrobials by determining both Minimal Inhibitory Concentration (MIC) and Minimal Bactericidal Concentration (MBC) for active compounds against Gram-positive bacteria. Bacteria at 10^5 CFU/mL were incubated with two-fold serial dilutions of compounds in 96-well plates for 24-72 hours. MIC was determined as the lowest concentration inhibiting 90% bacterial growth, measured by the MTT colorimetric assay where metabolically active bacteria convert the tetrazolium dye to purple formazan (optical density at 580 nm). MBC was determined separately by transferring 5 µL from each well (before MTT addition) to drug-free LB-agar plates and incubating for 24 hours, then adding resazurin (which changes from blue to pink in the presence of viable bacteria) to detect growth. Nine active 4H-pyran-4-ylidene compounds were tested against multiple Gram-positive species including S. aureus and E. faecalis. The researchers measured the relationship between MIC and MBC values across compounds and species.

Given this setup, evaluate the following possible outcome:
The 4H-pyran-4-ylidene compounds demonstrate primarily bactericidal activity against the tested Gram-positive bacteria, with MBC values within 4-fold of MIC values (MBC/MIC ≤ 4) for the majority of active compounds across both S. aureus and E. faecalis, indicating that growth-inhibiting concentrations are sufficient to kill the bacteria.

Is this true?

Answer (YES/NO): YES